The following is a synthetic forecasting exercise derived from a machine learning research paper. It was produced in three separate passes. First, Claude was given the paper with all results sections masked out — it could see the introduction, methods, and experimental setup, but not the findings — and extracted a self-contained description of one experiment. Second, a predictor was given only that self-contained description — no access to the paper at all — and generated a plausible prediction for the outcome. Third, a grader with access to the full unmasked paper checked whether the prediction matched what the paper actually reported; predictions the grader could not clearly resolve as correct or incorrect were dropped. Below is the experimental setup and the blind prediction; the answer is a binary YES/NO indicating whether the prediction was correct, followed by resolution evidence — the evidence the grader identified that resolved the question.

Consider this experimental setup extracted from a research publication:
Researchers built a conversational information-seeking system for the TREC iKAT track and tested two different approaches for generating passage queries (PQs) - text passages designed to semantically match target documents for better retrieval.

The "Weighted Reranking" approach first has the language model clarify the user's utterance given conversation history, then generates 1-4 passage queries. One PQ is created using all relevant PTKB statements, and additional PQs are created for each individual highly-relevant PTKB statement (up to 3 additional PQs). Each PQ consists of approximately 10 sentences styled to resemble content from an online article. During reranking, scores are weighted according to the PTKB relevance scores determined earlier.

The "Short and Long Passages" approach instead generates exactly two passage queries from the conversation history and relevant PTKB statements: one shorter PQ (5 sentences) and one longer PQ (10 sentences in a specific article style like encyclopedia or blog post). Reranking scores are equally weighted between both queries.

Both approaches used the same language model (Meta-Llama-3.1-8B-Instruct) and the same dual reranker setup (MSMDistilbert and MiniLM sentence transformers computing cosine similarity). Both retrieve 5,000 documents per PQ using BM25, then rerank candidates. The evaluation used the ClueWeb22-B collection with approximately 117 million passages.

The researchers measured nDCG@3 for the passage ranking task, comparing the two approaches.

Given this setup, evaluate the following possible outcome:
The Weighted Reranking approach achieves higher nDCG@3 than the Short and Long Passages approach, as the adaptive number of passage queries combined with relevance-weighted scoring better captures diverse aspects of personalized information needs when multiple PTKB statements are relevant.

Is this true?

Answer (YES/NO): NO